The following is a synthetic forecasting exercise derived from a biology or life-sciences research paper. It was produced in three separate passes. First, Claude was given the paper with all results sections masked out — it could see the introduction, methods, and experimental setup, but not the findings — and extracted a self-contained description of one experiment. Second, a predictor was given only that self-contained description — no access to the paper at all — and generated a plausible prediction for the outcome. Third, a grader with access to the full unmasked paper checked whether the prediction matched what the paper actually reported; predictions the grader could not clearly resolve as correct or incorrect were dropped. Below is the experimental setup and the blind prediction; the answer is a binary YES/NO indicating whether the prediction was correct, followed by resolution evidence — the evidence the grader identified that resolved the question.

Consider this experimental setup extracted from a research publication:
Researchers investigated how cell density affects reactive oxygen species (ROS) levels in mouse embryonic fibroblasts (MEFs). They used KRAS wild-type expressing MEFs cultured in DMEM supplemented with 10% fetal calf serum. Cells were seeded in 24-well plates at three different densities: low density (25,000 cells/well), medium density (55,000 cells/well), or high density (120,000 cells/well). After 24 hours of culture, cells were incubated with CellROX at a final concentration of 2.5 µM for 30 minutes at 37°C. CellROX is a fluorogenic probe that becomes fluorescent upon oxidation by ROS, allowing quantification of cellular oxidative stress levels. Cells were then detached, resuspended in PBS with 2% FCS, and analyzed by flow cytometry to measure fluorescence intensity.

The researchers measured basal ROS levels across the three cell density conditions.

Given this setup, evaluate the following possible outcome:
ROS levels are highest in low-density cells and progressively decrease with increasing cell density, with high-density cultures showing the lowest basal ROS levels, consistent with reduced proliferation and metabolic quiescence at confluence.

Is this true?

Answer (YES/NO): YES